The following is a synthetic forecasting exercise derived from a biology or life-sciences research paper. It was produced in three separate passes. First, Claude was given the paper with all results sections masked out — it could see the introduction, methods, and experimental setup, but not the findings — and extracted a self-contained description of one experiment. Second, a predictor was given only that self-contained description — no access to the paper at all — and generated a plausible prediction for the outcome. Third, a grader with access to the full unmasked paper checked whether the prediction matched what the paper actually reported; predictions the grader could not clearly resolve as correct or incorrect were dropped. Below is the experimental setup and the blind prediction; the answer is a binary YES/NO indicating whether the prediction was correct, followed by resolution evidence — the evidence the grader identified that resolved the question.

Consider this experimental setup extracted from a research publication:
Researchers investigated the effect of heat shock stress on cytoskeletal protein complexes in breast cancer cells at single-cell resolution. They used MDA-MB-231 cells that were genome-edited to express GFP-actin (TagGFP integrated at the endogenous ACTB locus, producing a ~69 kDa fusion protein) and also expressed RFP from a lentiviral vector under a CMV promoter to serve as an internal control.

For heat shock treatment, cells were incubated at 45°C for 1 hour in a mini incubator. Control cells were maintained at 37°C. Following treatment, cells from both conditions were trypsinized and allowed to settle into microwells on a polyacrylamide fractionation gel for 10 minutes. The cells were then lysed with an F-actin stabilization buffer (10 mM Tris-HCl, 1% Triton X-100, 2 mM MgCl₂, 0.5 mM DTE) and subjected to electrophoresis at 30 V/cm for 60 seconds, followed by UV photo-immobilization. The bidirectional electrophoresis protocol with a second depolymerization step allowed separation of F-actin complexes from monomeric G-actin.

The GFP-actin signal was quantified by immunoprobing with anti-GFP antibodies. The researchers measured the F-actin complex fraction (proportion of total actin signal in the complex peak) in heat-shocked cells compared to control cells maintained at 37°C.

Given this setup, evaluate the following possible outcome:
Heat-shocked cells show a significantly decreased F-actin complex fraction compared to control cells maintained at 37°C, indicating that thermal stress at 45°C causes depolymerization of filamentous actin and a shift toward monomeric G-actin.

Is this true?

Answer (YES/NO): YES